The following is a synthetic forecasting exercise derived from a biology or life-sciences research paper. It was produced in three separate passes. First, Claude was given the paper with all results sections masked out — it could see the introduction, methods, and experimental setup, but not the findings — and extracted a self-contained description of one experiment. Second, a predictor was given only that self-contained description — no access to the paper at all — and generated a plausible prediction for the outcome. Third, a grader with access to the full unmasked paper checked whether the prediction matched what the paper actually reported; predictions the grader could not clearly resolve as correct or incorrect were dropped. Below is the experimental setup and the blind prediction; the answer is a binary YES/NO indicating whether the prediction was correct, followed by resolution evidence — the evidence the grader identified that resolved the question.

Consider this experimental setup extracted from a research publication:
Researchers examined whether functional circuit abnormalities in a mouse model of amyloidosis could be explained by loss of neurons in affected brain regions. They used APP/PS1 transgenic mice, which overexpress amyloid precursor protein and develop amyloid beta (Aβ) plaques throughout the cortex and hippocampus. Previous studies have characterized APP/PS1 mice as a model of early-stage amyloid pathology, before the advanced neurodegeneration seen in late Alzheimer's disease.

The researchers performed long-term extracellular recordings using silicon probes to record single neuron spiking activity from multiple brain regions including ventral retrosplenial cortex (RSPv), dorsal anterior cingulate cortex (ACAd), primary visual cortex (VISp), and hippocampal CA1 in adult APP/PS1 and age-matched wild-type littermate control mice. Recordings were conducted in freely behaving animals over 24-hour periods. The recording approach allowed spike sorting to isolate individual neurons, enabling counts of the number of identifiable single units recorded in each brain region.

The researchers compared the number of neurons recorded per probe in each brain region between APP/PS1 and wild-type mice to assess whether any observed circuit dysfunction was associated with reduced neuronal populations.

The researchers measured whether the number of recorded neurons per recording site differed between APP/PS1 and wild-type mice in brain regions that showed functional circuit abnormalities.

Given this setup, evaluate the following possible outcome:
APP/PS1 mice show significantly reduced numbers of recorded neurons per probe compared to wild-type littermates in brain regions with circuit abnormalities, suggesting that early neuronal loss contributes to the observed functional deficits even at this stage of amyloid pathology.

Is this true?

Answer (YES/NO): NO